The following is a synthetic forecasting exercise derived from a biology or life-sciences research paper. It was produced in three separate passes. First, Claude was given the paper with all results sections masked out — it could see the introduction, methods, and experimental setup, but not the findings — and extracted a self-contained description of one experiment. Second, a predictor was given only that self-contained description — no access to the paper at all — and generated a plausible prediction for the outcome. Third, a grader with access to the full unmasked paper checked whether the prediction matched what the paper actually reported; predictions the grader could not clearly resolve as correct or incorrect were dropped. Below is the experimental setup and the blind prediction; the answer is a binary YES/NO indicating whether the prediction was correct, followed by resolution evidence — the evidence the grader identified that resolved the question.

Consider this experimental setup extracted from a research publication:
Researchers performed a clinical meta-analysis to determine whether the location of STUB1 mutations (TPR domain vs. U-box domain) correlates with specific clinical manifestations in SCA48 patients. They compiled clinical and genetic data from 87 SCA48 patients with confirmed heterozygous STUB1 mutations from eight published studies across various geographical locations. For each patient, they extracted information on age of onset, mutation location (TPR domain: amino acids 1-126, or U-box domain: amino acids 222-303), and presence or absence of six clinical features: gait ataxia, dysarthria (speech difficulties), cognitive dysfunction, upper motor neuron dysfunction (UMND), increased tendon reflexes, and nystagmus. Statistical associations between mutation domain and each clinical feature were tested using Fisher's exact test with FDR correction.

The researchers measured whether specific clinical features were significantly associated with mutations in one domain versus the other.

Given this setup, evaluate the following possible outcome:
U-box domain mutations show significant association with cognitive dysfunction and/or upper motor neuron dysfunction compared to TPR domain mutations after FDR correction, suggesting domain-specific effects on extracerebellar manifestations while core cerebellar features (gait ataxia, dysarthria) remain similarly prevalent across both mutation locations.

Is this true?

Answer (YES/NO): NO